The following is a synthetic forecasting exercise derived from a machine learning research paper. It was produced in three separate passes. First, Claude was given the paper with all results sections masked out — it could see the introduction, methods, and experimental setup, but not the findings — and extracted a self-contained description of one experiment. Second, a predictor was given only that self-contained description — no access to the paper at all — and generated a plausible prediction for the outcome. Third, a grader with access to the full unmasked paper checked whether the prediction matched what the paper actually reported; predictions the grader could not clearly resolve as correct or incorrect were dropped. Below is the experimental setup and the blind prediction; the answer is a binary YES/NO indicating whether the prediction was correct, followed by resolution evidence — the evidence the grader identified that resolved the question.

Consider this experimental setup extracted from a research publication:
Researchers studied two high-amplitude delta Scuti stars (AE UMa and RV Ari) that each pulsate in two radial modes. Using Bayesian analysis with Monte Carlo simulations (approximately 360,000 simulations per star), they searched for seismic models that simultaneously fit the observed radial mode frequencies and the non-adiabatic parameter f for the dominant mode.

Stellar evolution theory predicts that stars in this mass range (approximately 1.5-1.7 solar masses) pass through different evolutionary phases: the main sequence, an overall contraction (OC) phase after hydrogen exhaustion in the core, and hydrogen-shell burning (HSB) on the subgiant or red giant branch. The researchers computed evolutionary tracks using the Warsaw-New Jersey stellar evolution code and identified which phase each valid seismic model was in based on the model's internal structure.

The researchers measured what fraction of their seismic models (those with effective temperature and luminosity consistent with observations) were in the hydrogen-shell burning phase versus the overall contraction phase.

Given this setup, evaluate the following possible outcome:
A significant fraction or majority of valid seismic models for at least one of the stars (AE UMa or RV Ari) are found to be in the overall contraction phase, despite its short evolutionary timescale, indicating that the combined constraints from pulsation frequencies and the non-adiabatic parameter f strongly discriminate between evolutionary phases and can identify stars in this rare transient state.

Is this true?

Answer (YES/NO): NO